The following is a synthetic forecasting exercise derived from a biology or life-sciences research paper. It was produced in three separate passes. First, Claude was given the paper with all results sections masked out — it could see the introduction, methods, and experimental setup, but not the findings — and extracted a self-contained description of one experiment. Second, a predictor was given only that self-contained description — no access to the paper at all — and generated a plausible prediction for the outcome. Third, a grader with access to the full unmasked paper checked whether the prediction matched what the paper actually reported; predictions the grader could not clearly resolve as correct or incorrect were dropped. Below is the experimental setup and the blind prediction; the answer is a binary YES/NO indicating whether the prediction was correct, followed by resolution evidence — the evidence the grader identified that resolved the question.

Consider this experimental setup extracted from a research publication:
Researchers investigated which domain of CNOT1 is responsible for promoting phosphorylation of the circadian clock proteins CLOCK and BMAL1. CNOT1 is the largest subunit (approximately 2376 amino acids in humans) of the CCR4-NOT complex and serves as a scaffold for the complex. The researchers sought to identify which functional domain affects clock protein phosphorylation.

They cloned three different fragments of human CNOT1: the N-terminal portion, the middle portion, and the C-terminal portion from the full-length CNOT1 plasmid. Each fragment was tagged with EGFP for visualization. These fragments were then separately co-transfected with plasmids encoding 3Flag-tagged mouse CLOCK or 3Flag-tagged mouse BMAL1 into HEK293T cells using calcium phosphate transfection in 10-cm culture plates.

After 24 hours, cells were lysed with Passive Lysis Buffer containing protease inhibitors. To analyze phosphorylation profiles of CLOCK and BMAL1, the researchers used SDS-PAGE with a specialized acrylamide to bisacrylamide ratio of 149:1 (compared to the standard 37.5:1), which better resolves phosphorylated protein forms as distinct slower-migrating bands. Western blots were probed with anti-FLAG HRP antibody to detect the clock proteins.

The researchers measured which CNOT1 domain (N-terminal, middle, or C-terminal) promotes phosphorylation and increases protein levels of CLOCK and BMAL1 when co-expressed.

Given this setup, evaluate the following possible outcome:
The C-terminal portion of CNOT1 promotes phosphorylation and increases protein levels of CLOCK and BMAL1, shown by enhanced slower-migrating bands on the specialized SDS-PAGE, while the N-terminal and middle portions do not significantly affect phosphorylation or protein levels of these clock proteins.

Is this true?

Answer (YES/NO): YES